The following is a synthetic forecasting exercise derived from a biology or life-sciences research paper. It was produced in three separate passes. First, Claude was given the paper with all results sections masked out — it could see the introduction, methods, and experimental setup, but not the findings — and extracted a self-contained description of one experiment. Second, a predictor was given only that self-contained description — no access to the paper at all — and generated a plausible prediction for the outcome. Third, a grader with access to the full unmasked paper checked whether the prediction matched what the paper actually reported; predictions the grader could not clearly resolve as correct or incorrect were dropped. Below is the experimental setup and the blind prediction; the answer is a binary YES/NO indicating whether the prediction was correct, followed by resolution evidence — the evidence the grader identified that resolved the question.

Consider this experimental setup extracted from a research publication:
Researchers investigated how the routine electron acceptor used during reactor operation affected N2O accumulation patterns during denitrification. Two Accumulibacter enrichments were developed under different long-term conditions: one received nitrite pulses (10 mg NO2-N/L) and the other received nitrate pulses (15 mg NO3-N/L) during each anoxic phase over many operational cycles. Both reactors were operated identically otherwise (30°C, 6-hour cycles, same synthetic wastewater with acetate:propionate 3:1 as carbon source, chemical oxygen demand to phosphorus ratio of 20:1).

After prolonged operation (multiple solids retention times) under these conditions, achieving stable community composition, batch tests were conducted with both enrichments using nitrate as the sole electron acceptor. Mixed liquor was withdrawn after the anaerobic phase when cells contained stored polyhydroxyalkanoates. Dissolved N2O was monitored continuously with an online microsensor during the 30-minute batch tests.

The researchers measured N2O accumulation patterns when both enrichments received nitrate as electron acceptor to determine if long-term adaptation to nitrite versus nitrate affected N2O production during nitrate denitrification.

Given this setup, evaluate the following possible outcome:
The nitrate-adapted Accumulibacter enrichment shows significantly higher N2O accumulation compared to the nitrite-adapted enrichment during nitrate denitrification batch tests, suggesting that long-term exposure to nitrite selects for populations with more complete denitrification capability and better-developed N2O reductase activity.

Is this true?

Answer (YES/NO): NO